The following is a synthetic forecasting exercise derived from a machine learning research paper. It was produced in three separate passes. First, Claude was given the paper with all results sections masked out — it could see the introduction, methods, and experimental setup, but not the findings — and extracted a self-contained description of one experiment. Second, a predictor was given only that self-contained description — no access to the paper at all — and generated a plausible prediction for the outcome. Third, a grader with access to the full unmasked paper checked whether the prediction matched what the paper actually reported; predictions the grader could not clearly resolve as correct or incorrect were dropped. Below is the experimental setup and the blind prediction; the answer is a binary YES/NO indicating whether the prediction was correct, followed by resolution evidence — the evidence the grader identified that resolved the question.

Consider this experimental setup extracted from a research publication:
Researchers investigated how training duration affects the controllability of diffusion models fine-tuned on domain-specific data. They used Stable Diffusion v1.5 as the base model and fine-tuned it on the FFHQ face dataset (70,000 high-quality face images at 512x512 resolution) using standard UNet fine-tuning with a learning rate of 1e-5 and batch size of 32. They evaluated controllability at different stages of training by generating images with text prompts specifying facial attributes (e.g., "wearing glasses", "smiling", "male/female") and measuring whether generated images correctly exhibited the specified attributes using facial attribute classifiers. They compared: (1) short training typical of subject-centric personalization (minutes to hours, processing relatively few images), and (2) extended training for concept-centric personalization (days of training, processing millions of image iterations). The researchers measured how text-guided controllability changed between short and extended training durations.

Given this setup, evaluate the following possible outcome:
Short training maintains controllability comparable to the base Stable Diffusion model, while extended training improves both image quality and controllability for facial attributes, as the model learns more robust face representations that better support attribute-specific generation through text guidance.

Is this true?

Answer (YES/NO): NO